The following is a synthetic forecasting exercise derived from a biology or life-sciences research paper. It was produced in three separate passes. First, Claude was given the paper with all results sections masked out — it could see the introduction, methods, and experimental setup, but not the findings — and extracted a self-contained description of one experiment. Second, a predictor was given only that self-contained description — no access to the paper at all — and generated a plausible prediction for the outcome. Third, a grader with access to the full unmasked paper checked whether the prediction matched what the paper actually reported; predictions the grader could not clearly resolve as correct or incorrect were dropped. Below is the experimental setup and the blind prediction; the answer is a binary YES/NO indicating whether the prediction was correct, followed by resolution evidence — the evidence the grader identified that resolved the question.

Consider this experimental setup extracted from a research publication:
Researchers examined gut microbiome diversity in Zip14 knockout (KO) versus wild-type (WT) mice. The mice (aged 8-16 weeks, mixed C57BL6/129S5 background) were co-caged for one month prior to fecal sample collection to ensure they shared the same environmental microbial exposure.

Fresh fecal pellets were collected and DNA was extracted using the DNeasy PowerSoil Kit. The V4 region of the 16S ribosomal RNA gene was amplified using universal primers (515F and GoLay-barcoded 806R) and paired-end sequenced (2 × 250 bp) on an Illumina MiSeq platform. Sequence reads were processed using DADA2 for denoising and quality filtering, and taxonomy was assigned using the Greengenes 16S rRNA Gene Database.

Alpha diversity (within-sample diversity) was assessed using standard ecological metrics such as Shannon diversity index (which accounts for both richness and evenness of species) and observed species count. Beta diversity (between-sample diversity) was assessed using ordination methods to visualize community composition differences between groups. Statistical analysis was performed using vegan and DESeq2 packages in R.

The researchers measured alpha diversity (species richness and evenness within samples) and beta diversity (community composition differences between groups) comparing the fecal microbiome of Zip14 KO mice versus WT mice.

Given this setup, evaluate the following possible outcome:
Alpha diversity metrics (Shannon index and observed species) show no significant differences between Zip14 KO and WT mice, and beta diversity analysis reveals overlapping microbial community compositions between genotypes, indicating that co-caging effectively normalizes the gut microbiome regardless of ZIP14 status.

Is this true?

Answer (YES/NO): NO